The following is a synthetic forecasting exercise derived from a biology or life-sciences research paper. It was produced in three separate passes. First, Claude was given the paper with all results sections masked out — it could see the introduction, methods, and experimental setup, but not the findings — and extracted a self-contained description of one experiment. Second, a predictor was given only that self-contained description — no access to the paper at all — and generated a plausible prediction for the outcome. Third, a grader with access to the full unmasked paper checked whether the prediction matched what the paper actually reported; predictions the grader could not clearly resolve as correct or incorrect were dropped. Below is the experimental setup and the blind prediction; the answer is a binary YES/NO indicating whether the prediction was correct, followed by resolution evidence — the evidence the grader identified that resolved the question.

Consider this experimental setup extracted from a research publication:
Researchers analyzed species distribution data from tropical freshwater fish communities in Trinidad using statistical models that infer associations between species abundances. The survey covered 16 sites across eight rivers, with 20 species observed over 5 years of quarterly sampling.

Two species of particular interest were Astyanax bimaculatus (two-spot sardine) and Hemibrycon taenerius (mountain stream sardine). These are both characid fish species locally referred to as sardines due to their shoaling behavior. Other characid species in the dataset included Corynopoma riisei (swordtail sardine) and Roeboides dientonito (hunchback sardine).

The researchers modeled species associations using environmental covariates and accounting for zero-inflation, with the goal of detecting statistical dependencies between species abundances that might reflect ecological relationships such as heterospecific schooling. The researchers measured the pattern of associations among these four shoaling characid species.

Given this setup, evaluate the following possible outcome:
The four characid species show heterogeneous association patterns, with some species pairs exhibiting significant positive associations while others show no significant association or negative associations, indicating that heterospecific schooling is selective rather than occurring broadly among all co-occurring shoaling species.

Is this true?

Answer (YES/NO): YES